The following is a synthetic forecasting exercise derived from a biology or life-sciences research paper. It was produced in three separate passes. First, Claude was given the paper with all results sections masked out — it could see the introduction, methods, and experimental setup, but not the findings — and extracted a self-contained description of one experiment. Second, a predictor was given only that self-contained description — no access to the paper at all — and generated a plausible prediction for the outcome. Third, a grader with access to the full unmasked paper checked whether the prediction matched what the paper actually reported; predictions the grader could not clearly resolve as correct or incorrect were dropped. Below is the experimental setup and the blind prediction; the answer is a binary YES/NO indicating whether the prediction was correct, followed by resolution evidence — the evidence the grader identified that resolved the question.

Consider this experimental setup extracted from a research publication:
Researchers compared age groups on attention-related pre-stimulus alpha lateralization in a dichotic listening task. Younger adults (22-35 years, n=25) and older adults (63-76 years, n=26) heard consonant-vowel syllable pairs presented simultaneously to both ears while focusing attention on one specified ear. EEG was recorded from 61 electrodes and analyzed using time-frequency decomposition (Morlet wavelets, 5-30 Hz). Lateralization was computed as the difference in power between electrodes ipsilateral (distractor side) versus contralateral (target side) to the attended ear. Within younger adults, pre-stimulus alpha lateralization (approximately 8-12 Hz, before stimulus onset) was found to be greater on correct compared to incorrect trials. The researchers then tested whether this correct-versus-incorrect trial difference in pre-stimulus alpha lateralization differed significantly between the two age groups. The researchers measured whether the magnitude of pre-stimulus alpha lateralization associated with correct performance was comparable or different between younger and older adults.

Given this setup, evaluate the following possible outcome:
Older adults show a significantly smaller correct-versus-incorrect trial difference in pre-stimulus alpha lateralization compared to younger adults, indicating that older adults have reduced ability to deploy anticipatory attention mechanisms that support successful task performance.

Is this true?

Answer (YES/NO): YES